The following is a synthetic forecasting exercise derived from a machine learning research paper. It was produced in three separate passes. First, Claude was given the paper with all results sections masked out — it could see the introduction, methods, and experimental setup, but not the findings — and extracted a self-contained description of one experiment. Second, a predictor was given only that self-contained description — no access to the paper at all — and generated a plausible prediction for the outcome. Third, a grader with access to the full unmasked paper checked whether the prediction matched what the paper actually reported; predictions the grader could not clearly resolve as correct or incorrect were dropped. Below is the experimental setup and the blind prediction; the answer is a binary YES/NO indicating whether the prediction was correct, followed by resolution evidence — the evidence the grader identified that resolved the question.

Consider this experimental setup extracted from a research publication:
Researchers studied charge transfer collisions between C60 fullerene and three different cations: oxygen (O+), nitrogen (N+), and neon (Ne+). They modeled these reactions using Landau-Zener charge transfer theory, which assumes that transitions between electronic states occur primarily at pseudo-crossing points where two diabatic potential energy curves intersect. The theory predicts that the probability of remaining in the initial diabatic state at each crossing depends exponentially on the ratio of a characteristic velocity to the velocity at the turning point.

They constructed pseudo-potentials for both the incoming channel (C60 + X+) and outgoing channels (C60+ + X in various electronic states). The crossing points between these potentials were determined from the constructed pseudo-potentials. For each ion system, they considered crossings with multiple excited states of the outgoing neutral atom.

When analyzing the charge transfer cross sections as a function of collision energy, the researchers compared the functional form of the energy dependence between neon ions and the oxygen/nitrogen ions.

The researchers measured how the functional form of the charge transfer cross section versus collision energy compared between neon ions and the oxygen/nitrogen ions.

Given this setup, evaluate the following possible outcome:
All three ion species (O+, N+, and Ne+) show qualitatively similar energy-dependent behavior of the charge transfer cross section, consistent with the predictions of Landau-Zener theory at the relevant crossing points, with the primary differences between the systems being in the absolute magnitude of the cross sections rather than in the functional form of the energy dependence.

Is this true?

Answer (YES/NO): NO